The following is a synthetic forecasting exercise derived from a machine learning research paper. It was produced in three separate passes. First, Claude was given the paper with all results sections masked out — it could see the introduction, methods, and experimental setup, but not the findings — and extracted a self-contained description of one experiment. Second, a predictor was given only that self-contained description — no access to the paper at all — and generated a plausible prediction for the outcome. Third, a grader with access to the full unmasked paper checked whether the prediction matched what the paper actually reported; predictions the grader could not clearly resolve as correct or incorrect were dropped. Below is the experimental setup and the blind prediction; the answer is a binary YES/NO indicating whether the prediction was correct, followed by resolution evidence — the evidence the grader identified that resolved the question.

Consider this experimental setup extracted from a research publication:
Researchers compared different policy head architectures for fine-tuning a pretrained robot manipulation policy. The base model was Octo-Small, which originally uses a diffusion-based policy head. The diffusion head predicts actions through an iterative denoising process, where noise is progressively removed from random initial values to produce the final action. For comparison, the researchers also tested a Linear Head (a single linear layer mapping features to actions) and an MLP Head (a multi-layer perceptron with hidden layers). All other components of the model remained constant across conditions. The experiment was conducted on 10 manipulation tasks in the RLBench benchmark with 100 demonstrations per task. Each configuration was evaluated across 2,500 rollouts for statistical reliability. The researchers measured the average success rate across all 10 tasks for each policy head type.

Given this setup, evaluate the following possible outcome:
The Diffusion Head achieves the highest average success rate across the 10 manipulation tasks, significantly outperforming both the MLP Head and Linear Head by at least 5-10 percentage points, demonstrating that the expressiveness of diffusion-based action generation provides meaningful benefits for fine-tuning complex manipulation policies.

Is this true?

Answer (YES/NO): NO